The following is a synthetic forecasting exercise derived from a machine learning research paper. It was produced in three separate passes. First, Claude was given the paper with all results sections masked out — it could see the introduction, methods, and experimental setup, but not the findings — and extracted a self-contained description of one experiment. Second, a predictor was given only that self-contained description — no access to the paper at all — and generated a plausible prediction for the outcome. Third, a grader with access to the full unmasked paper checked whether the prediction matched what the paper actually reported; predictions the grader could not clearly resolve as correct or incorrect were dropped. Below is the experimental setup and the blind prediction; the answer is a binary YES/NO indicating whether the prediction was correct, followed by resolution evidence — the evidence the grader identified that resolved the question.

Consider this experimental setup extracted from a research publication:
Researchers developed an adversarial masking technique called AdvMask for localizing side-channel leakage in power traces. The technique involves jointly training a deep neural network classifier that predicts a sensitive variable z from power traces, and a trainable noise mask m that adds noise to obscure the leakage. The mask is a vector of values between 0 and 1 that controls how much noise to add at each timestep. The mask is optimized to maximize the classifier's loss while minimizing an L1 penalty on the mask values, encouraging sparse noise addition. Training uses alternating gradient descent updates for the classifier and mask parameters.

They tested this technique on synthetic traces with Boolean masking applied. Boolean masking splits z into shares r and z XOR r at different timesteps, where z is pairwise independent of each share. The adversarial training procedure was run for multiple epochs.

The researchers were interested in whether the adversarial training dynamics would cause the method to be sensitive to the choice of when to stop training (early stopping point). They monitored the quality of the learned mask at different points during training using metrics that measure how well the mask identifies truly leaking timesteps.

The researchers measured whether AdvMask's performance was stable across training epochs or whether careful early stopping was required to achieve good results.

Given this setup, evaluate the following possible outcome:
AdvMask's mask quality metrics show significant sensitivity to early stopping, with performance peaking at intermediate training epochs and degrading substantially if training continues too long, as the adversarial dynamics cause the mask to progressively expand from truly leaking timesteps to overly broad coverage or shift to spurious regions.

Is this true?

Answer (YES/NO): YES